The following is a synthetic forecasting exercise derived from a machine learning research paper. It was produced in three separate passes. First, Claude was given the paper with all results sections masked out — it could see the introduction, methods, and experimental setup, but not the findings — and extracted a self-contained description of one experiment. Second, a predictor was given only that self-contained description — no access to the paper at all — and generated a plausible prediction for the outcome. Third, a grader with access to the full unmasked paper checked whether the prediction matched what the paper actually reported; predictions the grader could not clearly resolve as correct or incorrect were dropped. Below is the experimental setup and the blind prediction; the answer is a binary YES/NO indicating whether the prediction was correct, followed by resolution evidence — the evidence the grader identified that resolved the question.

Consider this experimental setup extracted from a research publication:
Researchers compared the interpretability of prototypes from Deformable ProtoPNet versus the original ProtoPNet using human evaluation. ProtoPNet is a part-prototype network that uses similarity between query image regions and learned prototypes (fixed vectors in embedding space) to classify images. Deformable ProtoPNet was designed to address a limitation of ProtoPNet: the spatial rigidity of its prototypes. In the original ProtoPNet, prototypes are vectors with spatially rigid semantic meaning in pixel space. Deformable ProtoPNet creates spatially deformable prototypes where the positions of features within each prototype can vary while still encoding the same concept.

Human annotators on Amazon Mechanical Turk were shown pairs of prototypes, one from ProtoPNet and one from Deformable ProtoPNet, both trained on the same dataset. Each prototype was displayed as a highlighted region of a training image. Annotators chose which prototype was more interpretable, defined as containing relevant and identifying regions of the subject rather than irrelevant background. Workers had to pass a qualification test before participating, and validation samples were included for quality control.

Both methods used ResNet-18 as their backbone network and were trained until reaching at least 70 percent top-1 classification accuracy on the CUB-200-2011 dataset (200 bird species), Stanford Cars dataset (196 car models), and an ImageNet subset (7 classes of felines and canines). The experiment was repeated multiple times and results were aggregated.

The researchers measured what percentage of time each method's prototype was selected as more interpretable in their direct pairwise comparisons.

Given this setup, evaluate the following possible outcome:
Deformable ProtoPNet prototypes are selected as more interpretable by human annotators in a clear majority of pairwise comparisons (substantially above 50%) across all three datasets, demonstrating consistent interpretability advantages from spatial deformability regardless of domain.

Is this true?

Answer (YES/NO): NO